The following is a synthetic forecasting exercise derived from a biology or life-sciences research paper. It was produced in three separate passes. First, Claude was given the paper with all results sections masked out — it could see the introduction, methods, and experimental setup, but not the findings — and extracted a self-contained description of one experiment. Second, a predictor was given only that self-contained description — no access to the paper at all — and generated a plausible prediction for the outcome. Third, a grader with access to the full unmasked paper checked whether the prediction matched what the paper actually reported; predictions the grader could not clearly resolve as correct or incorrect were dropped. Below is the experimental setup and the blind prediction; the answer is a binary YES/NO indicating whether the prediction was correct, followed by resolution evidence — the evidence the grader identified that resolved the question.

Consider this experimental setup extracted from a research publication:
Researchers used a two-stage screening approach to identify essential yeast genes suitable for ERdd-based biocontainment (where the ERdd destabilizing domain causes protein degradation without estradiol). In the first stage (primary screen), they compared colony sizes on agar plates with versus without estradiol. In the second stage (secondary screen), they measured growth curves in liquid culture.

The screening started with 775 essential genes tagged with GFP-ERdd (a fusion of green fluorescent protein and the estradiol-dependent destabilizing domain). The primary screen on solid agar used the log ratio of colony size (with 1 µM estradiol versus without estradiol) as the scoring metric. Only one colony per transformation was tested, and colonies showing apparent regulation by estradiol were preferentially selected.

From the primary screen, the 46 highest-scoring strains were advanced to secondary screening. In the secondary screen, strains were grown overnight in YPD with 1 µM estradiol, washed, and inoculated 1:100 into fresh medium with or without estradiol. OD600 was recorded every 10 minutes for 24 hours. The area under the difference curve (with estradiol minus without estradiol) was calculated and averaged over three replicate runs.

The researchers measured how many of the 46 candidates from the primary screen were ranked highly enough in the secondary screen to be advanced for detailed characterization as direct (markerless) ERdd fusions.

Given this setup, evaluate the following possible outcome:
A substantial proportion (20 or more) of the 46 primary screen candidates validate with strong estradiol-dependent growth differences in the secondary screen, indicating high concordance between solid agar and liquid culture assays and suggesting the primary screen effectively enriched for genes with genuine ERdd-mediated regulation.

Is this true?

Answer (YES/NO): YES